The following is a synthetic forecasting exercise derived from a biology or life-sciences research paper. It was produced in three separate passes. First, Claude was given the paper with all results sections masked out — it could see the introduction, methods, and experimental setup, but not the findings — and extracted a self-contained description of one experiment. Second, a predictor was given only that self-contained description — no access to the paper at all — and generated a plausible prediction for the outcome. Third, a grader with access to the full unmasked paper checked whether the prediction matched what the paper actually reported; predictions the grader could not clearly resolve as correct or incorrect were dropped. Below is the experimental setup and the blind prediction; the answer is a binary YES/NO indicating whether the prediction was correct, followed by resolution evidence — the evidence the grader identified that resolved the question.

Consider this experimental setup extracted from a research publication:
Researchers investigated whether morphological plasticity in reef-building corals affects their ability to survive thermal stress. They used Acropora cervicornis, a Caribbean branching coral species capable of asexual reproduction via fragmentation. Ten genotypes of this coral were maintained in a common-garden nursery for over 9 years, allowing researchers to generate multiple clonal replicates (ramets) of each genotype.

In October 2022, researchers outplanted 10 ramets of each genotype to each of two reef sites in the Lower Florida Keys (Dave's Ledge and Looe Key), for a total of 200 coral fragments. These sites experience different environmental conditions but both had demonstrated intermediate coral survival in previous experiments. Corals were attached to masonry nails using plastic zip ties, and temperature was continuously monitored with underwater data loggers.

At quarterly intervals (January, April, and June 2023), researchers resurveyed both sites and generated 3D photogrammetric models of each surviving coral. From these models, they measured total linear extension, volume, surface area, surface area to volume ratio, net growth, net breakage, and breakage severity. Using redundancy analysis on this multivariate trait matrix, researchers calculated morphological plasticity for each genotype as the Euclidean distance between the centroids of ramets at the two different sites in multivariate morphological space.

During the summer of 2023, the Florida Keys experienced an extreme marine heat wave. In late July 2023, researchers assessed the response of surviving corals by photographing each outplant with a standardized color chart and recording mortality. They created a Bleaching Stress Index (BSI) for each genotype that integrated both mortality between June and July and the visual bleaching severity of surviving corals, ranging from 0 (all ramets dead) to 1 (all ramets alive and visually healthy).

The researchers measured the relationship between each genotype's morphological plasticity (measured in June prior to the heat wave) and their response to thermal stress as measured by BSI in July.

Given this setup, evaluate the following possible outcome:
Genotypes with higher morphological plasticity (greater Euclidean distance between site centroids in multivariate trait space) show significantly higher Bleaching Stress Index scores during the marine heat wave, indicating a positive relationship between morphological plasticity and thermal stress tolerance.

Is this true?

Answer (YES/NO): NO